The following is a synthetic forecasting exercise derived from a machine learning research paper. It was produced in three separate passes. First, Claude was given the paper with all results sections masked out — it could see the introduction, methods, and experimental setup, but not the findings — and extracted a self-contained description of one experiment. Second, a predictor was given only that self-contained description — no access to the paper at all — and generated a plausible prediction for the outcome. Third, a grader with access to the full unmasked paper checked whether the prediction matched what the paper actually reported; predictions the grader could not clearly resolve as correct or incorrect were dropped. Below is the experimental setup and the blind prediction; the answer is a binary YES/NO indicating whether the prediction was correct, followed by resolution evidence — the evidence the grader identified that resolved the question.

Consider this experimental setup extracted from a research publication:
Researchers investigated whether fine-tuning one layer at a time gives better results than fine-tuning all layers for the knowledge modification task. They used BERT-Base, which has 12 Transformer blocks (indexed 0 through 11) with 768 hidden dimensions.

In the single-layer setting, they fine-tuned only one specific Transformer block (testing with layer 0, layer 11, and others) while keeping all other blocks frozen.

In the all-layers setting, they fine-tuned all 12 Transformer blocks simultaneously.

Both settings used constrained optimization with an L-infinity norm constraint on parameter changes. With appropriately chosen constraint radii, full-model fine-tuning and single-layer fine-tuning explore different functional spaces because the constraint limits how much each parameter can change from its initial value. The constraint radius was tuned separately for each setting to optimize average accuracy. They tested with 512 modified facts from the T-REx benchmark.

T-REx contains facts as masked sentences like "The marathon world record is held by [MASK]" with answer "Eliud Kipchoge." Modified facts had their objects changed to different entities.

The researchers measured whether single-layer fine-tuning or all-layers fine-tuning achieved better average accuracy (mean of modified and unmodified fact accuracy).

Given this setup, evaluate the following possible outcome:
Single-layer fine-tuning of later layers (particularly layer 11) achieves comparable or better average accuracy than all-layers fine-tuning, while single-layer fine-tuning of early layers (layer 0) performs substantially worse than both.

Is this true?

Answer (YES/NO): NO